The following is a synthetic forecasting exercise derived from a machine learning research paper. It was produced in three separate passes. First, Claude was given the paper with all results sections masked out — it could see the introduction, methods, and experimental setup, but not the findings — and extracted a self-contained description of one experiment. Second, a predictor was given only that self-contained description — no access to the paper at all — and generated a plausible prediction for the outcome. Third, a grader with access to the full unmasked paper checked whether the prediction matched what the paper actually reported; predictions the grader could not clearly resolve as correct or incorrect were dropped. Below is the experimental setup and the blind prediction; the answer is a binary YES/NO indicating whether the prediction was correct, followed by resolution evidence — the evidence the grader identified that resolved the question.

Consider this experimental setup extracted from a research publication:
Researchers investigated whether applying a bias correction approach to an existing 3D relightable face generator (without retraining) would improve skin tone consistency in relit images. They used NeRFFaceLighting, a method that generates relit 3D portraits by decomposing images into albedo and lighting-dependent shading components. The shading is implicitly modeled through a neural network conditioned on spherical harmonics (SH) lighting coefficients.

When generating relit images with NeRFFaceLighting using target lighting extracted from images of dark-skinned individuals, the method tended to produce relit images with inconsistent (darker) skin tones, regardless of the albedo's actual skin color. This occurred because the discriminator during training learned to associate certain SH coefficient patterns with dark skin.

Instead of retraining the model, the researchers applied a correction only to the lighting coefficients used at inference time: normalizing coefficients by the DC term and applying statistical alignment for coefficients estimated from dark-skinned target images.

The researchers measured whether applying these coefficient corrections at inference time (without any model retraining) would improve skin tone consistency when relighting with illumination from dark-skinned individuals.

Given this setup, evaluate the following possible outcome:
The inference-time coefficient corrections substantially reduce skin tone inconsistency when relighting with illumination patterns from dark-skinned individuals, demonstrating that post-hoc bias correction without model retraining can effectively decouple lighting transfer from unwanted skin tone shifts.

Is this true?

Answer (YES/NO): YES